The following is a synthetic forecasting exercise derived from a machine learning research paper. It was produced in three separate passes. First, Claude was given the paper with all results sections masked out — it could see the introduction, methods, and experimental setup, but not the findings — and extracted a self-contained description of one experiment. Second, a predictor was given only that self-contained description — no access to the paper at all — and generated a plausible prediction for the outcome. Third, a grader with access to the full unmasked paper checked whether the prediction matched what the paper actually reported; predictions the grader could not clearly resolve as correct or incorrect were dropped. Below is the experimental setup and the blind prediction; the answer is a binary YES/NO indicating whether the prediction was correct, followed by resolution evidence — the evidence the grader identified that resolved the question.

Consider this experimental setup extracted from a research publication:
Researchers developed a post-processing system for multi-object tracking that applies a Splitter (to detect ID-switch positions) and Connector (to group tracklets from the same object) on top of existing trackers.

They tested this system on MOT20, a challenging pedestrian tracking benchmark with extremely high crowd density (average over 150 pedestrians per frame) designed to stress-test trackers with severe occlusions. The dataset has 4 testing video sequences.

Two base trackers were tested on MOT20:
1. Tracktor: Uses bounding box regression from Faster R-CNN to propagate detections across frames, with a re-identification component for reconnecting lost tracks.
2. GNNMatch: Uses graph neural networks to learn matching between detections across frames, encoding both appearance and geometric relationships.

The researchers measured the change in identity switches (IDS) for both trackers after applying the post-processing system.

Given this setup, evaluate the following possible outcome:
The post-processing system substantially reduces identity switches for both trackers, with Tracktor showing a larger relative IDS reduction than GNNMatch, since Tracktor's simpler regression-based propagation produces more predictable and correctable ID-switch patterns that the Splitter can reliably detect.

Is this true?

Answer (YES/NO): NO